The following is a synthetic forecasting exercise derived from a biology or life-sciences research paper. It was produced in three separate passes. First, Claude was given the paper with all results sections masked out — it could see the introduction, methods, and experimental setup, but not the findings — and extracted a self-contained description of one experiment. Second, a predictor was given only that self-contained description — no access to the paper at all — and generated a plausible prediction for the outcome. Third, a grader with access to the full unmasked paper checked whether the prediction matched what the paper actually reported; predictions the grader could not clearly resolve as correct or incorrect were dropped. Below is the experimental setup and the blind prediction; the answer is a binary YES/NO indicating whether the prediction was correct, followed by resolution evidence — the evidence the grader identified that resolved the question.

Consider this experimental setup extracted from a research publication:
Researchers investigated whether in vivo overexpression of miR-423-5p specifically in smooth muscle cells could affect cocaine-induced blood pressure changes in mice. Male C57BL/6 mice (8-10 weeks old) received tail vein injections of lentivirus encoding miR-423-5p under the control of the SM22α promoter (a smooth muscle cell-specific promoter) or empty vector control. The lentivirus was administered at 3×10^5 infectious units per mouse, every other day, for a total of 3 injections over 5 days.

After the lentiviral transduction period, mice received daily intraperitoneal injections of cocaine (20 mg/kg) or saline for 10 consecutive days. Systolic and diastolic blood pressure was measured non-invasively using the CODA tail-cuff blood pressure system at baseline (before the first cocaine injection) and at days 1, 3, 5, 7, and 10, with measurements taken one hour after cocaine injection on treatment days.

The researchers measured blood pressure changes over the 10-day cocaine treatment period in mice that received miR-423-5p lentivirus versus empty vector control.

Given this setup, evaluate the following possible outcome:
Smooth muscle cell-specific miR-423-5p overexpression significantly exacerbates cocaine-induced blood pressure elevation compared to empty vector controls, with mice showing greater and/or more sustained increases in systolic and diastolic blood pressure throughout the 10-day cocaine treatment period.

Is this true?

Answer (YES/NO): NO